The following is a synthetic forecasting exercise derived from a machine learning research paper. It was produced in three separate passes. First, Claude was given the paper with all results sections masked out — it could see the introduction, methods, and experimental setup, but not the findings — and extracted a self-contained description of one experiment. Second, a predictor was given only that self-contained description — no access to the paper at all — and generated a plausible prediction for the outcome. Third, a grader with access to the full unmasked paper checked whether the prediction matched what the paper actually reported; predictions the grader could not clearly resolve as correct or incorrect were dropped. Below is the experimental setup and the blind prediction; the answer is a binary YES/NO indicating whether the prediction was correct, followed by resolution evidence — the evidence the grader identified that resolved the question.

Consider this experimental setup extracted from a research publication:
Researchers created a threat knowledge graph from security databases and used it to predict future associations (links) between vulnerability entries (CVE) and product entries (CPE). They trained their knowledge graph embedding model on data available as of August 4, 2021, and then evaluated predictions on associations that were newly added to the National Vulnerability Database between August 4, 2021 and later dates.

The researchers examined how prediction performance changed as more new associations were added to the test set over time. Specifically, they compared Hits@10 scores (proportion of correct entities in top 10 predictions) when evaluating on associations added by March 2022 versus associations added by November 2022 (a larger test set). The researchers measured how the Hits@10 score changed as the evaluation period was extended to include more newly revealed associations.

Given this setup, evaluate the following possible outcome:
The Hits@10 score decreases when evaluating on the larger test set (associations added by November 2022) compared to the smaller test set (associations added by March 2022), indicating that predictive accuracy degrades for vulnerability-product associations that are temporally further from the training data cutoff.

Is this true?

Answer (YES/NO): NO